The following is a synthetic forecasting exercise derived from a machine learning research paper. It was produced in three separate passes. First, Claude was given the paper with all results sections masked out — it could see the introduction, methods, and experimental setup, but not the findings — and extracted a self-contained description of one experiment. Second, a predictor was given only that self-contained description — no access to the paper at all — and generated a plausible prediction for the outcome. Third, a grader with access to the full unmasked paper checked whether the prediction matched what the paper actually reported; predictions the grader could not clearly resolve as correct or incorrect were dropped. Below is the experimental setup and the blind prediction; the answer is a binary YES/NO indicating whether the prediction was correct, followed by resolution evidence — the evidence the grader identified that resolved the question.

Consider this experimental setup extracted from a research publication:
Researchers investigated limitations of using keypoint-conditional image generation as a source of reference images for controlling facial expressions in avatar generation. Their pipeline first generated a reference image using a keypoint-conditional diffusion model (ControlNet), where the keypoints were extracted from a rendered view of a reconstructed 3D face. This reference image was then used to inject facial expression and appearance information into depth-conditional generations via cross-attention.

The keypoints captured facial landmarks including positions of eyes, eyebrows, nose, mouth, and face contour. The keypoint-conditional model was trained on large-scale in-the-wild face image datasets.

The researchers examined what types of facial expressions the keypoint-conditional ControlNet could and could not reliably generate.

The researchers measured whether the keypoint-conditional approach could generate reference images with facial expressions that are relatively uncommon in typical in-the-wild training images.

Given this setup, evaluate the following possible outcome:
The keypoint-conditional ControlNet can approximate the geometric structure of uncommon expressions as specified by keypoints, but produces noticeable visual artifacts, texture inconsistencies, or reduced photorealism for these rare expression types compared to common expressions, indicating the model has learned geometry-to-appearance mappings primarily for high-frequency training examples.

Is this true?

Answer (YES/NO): NO